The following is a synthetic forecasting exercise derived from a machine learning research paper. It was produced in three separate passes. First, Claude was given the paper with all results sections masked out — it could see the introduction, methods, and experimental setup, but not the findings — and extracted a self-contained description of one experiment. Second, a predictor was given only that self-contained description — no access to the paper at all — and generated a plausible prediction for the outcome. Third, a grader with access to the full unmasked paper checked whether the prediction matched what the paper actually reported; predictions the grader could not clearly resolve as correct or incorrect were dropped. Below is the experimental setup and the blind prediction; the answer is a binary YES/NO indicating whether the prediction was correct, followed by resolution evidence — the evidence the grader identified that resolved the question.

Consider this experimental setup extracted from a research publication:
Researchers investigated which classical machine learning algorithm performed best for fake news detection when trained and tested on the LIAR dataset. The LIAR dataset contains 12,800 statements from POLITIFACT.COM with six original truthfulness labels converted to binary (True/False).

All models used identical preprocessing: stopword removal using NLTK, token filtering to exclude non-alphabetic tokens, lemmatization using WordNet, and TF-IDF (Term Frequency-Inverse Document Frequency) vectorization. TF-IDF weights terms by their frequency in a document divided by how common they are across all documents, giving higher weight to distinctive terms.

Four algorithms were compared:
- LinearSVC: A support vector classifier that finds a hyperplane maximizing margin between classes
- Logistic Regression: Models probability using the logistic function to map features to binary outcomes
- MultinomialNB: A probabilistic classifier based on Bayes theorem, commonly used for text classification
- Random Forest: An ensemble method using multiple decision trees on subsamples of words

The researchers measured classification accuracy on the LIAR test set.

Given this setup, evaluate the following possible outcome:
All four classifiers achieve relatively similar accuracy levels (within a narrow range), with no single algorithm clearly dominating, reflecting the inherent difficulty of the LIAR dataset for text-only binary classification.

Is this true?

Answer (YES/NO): YES